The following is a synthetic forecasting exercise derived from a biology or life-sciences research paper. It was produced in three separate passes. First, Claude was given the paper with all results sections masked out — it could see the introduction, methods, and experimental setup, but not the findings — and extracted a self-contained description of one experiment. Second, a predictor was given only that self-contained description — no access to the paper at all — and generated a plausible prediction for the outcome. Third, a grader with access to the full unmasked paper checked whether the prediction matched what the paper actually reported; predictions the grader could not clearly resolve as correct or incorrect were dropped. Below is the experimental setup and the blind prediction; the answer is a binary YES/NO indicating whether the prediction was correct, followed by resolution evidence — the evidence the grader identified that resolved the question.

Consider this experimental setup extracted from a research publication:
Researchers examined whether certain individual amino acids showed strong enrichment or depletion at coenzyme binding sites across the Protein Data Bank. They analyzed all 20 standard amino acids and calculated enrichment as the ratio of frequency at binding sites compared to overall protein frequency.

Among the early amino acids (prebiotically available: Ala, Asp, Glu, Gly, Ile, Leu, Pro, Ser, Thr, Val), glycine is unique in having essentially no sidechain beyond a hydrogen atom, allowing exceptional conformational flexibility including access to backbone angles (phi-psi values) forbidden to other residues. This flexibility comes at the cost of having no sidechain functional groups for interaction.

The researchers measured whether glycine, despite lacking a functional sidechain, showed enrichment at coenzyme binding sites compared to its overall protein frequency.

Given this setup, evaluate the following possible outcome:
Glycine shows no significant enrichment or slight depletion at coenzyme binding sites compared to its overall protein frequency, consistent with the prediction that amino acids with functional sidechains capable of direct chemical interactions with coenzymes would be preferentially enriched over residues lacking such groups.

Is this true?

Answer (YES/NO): NO